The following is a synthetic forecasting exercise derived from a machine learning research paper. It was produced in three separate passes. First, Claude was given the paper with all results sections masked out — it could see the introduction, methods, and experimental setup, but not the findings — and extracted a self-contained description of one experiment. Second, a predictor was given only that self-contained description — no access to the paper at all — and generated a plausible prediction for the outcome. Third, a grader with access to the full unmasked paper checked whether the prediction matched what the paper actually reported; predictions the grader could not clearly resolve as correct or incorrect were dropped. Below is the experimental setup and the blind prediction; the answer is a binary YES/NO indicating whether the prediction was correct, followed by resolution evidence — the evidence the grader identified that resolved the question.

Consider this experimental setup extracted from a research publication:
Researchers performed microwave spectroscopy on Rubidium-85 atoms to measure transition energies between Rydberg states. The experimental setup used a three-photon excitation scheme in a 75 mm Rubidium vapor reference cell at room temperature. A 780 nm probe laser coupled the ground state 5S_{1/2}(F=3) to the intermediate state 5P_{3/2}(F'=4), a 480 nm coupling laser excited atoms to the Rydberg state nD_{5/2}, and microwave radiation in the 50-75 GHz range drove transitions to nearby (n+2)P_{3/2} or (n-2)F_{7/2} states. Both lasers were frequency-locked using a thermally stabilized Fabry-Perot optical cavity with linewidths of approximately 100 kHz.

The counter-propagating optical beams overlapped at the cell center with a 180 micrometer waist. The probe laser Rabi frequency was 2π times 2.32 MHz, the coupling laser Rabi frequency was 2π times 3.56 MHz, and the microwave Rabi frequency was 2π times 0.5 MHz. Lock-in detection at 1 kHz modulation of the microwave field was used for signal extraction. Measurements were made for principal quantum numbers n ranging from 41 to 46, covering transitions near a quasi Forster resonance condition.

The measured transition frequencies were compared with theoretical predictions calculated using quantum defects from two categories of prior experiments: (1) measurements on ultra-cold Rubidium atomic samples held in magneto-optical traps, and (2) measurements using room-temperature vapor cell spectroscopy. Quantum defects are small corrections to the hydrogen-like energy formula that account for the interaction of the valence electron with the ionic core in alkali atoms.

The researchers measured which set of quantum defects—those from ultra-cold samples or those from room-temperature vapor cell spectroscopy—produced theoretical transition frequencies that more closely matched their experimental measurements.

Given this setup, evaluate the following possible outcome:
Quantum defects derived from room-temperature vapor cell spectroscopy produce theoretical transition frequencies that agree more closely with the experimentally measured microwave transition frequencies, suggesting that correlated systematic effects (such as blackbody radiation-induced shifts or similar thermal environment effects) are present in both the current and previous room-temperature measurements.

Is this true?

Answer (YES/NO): NO